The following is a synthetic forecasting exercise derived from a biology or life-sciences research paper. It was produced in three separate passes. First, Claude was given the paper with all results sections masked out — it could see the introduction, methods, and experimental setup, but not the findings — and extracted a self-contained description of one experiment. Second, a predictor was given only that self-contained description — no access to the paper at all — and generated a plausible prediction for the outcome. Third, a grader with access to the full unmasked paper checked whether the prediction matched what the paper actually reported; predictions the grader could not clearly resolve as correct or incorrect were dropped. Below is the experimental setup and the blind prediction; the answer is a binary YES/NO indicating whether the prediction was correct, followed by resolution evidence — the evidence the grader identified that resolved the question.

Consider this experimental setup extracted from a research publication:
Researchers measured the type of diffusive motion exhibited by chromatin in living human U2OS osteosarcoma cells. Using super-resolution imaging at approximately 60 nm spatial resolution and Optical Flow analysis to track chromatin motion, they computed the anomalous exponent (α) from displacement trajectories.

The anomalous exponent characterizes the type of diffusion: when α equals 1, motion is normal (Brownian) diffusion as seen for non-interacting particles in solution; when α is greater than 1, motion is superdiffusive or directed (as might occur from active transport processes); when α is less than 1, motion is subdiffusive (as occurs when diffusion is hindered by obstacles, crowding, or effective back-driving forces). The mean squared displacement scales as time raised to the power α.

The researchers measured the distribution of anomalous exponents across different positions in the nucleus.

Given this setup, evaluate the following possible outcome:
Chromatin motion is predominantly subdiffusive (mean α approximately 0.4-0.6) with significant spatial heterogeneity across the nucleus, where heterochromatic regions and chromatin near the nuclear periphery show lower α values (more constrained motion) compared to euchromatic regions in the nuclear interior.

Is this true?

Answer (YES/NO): NO